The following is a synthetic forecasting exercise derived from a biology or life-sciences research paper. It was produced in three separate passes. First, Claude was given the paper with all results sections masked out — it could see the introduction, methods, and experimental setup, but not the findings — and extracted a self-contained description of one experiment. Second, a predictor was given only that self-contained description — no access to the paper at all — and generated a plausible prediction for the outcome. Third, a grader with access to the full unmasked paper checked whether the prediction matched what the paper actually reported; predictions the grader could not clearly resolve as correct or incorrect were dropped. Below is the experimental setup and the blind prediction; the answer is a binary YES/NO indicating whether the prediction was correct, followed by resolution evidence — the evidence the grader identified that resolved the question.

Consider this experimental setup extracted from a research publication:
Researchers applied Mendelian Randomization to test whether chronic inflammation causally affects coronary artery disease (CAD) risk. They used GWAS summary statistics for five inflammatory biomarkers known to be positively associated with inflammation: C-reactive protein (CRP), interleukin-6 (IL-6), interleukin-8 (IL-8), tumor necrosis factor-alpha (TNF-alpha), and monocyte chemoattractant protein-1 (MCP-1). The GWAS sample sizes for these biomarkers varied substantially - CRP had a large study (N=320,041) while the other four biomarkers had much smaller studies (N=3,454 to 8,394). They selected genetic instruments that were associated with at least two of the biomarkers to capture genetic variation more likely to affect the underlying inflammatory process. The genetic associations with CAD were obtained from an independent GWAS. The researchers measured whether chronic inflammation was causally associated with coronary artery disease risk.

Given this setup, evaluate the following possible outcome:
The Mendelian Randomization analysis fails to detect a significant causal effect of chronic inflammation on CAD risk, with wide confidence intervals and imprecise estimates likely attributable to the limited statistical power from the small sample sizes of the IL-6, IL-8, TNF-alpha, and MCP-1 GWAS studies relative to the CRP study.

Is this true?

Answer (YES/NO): NO